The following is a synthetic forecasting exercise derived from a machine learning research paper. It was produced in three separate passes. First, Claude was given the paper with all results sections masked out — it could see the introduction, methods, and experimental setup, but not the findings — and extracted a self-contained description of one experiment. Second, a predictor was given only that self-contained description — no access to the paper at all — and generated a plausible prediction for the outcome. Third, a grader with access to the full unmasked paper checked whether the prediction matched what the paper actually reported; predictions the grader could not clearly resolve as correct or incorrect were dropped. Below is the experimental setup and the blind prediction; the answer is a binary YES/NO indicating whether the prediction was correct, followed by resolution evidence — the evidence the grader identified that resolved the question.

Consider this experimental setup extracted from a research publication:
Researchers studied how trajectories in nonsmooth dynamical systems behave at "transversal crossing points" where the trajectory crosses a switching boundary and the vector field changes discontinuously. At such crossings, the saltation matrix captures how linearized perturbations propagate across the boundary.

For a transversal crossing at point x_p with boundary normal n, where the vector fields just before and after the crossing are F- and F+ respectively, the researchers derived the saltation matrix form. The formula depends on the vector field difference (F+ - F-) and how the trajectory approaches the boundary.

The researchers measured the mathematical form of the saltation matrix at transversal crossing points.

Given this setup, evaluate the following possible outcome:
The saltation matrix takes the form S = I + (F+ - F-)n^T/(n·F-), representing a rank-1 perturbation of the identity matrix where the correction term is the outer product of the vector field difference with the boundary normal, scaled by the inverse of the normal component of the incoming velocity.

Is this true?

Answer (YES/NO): YES